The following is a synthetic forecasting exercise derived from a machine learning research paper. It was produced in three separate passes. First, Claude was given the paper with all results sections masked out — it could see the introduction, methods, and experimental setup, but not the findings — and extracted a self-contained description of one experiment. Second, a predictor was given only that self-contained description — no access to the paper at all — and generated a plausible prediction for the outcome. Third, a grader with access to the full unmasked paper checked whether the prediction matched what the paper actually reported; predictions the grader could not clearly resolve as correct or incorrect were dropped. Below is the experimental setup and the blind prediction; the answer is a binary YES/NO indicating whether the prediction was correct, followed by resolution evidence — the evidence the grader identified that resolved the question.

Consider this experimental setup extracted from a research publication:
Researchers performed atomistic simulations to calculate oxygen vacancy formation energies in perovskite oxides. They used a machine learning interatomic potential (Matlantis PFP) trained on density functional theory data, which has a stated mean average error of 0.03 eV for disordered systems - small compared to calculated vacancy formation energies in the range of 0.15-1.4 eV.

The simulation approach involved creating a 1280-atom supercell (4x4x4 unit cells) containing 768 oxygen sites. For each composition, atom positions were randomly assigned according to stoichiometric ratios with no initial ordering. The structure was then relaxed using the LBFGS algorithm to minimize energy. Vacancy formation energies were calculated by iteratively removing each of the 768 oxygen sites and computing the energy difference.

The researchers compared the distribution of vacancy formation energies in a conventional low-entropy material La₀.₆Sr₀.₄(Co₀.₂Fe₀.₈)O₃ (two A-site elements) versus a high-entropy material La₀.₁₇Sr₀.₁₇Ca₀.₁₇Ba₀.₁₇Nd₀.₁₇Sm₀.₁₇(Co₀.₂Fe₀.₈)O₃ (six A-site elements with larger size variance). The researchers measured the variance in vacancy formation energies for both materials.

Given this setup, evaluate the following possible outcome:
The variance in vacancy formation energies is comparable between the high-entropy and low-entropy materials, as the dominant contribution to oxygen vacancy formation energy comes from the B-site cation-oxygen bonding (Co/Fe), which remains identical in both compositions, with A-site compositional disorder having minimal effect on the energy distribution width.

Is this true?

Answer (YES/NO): NO